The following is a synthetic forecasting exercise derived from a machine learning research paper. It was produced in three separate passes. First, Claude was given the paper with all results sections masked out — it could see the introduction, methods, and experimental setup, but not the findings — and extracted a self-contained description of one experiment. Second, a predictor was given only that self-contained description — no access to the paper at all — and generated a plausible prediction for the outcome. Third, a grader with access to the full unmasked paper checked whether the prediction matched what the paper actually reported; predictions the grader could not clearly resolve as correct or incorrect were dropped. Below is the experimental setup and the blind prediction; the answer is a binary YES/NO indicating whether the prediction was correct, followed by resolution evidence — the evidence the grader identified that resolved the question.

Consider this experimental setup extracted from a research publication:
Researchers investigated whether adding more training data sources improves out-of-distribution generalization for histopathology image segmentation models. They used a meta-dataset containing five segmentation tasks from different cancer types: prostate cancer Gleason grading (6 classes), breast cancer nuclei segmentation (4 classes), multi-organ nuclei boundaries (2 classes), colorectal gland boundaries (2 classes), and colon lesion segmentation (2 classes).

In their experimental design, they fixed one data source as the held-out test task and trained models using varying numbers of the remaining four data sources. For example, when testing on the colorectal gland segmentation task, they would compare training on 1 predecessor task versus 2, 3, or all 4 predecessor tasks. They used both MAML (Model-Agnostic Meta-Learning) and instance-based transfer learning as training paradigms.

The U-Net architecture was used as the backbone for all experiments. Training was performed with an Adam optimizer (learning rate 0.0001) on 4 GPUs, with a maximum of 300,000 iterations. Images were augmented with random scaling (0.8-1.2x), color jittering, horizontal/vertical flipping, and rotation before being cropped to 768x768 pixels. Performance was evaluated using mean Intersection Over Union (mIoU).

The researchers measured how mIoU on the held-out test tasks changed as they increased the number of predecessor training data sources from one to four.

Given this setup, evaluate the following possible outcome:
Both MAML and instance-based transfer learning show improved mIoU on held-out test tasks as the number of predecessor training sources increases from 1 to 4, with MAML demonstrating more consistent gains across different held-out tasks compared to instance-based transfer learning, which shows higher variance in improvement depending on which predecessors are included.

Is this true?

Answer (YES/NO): NO